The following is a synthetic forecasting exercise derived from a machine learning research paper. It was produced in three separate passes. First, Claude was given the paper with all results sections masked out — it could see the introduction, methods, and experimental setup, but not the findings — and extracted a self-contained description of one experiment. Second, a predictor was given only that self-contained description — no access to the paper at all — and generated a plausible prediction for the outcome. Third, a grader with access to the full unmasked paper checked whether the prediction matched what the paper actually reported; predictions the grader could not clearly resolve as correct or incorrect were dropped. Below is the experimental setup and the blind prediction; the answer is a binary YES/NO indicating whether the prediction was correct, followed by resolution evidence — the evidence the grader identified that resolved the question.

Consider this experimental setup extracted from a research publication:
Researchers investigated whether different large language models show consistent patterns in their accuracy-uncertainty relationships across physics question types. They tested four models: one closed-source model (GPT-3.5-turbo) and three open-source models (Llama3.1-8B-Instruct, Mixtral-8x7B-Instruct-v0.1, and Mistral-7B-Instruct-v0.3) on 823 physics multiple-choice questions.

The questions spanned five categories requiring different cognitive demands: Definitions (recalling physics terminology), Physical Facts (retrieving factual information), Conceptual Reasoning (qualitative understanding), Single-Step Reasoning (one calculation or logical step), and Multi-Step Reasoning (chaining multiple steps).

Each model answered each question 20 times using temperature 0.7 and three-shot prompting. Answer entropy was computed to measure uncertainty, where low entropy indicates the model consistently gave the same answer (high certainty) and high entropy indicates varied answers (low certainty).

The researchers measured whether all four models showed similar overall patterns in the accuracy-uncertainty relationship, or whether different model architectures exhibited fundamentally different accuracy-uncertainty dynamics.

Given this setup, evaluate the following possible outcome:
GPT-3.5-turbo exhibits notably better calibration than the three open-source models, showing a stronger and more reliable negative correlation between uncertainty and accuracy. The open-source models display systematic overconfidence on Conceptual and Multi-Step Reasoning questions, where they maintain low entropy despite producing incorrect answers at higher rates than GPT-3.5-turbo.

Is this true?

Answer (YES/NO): NO